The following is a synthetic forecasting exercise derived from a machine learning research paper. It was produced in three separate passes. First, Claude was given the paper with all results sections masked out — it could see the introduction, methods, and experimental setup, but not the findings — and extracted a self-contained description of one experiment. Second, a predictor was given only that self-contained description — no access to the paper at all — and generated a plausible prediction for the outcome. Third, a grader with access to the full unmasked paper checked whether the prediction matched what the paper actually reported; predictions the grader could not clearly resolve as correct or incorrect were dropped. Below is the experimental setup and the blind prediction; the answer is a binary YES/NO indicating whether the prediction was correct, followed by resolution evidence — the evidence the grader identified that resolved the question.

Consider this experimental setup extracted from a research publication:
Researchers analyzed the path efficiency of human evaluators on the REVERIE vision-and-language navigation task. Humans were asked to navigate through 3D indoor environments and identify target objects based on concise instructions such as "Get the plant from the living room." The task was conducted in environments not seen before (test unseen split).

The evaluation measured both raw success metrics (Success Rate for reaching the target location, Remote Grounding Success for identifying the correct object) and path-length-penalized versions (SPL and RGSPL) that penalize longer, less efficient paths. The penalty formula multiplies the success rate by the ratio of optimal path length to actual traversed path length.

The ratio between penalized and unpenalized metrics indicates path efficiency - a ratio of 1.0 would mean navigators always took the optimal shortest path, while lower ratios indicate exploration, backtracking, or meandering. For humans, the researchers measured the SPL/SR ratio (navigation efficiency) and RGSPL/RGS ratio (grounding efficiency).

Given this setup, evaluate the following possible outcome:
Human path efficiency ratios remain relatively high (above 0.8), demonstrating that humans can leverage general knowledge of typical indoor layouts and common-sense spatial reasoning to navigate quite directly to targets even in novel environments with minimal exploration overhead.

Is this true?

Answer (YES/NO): NO